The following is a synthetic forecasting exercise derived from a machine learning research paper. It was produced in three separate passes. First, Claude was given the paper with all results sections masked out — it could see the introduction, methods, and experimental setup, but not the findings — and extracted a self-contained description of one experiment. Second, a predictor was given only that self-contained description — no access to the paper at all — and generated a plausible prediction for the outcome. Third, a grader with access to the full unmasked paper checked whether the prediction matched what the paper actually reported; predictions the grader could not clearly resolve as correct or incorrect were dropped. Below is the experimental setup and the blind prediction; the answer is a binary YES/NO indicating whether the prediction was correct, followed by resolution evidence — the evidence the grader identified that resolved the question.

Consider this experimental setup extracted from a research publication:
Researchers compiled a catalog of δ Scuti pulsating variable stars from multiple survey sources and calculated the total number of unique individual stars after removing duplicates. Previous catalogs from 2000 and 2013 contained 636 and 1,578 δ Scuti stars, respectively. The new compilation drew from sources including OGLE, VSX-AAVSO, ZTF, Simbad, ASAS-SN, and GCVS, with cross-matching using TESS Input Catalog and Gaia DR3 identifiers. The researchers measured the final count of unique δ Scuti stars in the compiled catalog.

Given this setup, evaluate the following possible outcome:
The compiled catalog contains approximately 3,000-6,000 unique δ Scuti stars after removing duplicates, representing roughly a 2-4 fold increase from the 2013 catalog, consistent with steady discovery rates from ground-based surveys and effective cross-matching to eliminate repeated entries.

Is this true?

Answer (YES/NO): NO